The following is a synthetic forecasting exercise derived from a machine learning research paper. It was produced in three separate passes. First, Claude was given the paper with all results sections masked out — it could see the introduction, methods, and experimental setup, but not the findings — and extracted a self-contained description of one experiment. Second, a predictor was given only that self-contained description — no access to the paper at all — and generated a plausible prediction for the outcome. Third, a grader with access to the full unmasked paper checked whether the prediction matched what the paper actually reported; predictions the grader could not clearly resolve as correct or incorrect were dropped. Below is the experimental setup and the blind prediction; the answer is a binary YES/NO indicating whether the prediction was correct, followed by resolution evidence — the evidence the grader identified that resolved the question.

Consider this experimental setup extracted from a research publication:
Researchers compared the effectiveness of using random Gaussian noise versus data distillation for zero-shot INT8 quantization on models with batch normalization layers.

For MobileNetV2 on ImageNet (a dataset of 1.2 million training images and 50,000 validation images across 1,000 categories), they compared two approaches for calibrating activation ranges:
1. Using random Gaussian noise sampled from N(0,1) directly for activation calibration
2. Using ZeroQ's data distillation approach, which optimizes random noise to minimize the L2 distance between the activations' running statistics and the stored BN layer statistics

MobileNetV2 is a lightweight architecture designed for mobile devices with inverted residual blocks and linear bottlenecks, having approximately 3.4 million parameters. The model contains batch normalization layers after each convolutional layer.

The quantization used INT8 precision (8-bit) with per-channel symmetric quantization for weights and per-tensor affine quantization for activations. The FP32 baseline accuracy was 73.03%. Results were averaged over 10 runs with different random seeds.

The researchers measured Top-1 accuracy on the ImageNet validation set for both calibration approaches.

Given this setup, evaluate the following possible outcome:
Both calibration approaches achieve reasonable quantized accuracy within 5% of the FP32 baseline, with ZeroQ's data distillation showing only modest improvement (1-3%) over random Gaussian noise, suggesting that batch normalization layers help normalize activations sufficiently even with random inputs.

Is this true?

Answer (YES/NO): NO